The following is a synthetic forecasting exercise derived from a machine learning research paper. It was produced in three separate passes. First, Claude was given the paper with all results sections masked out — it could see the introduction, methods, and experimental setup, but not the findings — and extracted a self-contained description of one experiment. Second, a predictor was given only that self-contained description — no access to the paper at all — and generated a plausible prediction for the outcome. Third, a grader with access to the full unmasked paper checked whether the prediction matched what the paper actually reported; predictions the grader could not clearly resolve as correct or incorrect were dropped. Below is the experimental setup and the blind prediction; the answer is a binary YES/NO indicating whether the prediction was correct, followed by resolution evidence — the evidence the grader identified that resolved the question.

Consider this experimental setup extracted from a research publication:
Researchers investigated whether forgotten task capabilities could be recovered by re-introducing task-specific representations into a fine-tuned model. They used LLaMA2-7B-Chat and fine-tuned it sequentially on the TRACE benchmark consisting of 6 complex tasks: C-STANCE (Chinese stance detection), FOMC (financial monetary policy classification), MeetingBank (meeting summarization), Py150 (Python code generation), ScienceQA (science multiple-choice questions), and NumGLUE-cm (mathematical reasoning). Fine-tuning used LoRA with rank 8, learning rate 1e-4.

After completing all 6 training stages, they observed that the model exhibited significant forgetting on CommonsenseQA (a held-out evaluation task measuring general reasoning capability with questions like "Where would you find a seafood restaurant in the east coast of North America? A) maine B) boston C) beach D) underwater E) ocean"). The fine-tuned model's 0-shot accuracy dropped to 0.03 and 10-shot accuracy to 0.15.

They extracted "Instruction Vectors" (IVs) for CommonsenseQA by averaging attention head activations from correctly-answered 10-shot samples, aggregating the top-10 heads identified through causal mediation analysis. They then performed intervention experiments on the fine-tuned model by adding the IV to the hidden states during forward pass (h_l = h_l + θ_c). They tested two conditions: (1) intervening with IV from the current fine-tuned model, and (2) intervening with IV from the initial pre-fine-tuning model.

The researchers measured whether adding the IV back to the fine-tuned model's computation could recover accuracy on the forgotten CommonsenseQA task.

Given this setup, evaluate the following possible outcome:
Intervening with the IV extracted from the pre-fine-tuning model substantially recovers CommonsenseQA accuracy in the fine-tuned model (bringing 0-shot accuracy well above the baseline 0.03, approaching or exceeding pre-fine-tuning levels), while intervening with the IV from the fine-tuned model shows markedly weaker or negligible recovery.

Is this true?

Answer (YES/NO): NO